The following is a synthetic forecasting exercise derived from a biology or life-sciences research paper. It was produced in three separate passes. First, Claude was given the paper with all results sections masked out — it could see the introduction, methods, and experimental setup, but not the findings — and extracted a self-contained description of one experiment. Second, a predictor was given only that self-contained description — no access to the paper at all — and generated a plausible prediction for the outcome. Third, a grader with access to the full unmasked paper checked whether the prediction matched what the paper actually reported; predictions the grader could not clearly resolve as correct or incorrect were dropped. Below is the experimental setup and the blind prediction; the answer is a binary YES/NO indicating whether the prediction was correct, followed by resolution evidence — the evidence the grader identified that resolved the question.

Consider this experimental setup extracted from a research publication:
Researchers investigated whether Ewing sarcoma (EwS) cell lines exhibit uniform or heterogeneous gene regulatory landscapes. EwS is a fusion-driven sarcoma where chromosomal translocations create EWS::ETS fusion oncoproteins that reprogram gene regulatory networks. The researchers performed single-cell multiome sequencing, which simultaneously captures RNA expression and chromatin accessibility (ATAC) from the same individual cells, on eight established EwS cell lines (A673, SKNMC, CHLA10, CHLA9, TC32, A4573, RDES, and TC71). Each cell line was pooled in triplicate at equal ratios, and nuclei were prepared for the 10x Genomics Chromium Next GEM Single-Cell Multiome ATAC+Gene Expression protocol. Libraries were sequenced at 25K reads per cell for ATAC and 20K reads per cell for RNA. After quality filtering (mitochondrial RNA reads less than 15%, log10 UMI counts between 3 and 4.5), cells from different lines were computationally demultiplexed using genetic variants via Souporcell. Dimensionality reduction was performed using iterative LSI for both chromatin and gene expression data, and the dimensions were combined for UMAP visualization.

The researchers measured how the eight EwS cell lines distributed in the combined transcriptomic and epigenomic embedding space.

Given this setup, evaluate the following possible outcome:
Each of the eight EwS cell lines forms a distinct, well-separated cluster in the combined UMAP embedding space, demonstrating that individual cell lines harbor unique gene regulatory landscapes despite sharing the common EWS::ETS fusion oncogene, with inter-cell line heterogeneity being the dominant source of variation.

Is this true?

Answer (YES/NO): YES